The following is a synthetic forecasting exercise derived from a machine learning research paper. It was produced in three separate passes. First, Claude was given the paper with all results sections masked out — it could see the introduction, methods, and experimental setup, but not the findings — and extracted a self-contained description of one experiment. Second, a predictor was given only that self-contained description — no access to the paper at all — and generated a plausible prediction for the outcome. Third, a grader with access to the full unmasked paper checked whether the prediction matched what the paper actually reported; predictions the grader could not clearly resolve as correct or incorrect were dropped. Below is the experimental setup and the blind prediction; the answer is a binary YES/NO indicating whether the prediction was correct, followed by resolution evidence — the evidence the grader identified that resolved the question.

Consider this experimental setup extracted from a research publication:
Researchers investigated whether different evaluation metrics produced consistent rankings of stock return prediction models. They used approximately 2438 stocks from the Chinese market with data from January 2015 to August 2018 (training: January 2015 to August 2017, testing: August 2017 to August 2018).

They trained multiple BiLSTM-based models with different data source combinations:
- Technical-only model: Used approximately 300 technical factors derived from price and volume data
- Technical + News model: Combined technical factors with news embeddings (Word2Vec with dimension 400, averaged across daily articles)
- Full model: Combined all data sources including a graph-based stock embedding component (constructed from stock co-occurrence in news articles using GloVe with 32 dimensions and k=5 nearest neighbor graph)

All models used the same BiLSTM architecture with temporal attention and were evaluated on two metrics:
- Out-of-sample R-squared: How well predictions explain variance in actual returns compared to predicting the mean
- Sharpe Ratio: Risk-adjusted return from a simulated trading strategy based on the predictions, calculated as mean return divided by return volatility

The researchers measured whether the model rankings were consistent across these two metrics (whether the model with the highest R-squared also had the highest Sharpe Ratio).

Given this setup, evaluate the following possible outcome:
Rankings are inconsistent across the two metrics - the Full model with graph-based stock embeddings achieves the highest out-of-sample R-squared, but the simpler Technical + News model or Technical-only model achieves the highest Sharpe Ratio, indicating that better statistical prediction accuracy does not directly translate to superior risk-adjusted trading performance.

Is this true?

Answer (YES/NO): NO